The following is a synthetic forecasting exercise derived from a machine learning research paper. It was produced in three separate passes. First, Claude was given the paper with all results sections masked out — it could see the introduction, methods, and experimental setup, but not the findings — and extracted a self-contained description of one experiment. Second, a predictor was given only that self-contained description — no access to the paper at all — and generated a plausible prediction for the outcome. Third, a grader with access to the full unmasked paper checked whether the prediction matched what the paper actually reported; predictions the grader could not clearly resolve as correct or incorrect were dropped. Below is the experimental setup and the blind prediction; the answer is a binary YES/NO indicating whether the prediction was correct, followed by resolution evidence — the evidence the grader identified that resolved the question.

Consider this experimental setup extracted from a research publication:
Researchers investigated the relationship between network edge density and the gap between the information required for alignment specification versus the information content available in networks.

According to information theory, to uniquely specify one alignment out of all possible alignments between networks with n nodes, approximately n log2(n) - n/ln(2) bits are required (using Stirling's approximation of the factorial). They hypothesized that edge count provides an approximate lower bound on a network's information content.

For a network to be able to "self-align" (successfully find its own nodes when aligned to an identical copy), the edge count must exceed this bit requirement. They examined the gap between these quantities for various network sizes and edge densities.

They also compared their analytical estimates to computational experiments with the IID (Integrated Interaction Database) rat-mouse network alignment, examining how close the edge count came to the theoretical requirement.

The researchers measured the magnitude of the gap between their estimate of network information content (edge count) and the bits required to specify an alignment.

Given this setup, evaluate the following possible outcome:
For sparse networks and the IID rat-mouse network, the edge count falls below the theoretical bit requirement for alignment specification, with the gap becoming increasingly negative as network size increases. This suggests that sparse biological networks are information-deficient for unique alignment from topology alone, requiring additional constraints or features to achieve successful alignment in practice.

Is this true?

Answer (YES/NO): NO